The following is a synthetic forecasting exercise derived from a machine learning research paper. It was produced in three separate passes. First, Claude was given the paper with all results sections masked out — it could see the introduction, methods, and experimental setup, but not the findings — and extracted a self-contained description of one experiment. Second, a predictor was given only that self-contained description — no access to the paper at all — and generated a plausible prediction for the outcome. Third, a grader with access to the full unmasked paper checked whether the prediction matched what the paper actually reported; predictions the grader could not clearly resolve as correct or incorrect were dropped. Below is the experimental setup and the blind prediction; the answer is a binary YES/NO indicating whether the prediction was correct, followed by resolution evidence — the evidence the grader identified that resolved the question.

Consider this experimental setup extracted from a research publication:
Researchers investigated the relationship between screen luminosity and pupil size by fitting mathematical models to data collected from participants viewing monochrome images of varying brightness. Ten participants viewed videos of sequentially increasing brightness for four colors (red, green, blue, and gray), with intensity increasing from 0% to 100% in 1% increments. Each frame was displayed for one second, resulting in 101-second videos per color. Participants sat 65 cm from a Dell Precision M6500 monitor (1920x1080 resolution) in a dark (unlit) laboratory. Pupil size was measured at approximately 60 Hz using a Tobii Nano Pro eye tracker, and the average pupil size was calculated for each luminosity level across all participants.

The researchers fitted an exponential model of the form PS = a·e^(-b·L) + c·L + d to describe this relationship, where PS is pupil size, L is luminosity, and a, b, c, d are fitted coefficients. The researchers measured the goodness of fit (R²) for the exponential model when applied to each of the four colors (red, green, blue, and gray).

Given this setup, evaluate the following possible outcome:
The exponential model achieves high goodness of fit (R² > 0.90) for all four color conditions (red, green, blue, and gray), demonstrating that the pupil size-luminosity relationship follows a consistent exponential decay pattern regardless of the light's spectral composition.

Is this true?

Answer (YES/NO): YES